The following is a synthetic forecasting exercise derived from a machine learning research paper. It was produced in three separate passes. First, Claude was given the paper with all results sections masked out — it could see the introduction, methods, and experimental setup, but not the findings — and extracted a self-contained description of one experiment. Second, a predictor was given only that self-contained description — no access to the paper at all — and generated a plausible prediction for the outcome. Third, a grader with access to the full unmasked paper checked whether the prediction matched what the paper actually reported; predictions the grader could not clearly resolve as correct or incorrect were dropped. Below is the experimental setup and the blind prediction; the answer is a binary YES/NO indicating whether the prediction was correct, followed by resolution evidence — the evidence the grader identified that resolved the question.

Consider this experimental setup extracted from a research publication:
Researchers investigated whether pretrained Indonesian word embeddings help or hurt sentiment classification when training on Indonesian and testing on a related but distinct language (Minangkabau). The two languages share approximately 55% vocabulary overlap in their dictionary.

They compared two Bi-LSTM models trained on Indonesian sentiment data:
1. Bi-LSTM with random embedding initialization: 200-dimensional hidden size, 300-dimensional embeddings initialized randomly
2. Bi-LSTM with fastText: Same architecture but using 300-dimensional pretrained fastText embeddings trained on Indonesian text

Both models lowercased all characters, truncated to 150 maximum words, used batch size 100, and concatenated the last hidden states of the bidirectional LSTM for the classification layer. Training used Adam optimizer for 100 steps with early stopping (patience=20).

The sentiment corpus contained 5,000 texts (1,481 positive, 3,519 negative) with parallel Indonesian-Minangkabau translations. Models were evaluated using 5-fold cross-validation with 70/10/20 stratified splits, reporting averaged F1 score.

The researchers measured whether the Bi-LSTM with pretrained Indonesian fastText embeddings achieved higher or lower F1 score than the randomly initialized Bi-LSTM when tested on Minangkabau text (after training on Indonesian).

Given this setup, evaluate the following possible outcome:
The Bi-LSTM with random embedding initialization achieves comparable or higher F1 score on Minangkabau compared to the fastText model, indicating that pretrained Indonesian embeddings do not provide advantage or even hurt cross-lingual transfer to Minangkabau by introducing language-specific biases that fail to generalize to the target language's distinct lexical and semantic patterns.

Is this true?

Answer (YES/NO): NO